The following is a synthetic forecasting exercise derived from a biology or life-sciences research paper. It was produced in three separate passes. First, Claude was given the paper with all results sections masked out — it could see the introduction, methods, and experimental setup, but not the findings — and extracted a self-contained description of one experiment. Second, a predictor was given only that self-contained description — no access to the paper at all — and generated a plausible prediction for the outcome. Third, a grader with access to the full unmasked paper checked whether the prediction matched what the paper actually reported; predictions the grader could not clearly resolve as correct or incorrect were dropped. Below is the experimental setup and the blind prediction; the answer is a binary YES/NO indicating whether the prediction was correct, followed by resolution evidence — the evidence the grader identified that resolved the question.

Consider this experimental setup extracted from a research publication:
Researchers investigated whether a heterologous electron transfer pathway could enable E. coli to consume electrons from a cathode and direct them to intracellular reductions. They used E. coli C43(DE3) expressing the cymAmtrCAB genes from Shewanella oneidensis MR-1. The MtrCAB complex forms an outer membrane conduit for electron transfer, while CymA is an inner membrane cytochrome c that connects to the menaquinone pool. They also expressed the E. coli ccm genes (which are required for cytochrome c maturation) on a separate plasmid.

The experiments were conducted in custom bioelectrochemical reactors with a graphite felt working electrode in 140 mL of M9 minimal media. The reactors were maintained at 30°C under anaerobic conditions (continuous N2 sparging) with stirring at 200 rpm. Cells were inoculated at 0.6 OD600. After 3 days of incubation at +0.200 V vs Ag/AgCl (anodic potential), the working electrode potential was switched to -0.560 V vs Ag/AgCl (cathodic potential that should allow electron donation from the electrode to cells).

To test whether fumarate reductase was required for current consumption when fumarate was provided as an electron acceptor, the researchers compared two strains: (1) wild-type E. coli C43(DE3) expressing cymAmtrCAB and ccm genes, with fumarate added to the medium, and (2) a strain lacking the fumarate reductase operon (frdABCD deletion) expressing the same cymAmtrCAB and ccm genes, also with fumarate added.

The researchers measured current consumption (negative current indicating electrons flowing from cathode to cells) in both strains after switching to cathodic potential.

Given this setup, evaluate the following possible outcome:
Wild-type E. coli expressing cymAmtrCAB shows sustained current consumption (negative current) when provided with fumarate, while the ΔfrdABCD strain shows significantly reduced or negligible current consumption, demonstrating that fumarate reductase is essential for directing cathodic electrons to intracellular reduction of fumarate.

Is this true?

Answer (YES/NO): YES